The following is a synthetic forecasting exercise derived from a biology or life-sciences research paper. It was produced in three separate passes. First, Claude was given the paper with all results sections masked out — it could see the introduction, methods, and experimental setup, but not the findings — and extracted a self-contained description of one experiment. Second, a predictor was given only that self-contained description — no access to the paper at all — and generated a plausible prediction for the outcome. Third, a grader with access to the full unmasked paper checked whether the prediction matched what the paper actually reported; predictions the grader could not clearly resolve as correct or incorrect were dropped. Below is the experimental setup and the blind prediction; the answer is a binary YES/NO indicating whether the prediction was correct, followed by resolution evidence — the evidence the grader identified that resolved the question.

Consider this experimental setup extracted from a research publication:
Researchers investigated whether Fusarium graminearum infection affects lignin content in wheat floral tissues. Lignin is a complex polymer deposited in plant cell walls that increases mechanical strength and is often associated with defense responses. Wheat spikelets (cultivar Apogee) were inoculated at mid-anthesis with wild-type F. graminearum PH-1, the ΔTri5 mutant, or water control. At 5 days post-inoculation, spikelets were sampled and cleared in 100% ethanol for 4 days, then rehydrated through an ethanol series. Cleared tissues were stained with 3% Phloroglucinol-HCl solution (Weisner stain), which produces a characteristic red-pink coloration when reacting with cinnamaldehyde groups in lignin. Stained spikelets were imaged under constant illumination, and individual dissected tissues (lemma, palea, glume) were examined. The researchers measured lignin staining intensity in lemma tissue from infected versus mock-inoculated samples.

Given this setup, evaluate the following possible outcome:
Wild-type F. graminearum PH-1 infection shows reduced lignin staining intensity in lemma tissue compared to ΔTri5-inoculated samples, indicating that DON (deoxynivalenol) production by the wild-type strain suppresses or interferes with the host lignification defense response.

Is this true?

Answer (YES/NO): YES